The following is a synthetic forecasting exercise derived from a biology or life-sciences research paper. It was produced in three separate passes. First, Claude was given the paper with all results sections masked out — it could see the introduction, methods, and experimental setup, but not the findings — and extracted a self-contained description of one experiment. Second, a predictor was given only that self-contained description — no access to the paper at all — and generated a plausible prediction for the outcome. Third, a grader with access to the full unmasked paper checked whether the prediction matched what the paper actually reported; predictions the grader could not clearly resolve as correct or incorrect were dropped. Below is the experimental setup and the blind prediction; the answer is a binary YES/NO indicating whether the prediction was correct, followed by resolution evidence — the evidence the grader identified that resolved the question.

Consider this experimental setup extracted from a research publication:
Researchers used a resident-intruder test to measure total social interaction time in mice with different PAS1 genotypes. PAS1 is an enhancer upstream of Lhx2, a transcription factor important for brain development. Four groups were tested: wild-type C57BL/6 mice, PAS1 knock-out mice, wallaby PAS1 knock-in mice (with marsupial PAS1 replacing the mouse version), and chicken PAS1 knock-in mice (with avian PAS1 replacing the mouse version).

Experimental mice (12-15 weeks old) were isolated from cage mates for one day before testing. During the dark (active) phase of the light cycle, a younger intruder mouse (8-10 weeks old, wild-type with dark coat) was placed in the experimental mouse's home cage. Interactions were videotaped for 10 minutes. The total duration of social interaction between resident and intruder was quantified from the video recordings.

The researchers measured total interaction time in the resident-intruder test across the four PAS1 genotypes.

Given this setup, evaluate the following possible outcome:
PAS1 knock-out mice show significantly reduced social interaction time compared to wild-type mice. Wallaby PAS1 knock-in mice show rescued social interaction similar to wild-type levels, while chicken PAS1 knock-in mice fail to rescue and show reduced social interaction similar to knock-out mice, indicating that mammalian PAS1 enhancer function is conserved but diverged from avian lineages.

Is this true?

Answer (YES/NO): NO